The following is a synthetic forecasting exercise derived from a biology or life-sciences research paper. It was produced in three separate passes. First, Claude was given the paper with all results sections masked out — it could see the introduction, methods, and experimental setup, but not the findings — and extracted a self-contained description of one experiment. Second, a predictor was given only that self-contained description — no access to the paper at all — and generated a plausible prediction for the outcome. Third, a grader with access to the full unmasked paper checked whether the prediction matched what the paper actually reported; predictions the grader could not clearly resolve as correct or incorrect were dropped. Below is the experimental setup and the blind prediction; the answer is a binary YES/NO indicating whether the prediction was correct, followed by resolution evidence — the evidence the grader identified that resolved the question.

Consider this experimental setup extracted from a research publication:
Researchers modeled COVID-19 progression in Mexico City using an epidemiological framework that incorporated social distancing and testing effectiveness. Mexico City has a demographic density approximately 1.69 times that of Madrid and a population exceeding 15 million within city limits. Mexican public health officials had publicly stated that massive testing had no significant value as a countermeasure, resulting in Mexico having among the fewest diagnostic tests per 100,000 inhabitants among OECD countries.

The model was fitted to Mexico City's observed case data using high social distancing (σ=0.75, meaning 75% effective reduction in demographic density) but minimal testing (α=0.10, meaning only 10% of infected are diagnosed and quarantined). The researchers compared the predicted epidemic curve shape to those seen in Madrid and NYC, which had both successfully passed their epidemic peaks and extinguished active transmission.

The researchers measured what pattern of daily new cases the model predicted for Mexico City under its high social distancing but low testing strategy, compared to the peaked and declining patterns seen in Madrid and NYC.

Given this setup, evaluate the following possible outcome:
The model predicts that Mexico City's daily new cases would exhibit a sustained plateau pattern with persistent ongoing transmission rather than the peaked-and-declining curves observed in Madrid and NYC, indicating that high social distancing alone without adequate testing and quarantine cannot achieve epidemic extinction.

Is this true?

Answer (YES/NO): YES